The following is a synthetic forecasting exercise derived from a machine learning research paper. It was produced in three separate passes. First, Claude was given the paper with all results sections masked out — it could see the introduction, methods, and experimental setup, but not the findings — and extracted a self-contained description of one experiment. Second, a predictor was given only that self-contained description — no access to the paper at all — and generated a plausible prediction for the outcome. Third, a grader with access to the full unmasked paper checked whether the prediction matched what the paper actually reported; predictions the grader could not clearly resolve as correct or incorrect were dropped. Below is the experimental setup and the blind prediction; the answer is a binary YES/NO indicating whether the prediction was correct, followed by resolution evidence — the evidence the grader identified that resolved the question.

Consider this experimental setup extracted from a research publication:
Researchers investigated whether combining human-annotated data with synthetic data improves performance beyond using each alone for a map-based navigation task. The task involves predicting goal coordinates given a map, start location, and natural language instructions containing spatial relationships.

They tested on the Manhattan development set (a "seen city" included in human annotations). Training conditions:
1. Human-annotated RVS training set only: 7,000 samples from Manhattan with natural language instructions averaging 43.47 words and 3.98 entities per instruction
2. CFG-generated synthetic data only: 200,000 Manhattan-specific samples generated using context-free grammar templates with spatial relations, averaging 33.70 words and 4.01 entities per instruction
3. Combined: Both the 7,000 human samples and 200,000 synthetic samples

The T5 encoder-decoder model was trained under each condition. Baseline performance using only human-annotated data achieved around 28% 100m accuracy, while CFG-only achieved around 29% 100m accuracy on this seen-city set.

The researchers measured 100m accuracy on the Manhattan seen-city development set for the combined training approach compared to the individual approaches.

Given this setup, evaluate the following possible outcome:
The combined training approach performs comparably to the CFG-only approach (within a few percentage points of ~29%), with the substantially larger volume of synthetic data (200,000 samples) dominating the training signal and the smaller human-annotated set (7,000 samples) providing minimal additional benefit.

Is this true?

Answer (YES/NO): NO